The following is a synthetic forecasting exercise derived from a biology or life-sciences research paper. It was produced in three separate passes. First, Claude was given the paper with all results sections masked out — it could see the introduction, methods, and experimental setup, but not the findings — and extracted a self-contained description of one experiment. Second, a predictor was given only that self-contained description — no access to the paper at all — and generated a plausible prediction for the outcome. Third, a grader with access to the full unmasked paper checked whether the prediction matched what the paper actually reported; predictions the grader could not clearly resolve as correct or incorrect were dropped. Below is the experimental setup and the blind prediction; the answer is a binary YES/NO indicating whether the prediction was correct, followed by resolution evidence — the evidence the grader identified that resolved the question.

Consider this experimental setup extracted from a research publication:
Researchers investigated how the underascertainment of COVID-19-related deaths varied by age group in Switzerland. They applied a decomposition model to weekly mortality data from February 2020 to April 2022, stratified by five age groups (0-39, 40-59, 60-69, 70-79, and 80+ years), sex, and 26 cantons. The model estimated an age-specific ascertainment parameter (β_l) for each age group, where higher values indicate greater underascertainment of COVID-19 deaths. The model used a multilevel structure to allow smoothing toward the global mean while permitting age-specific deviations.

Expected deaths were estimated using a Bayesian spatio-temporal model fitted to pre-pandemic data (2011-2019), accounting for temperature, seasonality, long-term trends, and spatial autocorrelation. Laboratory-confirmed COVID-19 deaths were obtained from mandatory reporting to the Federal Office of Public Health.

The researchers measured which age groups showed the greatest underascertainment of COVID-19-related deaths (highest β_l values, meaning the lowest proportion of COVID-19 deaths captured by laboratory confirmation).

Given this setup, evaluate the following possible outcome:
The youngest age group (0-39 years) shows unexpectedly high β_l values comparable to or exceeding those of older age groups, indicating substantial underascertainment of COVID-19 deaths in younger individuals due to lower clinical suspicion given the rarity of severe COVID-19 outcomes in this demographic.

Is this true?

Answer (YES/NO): NO